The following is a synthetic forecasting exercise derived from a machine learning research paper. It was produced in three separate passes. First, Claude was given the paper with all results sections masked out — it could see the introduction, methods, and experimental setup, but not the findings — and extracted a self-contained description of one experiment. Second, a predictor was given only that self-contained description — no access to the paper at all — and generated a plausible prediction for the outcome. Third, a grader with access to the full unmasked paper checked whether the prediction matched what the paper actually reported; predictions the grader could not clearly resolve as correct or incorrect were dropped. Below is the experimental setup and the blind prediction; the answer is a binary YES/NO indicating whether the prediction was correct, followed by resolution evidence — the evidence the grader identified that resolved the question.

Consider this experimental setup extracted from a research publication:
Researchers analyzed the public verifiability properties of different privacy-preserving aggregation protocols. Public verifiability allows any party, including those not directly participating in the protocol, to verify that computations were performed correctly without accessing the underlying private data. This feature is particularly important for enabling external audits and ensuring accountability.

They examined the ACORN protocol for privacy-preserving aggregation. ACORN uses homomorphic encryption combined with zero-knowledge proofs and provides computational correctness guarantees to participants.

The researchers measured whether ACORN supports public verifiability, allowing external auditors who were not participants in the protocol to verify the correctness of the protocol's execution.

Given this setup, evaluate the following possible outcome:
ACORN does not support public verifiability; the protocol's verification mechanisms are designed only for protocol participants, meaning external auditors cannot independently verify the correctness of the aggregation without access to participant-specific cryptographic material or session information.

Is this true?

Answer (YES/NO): YES